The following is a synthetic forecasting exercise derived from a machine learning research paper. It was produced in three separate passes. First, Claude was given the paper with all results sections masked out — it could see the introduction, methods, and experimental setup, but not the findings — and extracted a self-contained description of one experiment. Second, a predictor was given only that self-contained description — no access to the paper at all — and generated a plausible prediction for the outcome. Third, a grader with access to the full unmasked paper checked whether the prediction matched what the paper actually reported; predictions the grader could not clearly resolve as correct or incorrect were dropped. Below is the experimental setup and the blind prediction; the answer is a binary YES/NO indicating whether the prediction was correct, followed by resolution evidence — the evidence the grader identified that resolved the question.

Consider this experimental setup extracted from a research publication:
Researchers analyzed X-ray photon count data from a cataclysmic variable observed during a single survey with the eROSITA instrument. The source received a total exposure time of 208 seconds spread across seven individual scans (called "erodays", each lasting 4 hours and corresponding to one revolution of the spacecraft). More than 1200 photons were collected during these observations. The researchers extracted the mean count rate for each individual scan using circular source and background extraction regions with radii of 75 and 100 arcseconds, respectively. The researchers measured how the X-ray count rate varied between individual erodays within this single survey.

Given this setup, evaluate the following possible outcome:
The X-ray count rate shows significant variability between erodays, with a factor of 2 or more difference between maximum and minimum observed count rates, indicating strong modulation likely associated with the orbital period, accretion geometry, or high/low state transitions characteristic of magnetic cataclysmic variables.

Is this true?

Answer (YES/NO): YES